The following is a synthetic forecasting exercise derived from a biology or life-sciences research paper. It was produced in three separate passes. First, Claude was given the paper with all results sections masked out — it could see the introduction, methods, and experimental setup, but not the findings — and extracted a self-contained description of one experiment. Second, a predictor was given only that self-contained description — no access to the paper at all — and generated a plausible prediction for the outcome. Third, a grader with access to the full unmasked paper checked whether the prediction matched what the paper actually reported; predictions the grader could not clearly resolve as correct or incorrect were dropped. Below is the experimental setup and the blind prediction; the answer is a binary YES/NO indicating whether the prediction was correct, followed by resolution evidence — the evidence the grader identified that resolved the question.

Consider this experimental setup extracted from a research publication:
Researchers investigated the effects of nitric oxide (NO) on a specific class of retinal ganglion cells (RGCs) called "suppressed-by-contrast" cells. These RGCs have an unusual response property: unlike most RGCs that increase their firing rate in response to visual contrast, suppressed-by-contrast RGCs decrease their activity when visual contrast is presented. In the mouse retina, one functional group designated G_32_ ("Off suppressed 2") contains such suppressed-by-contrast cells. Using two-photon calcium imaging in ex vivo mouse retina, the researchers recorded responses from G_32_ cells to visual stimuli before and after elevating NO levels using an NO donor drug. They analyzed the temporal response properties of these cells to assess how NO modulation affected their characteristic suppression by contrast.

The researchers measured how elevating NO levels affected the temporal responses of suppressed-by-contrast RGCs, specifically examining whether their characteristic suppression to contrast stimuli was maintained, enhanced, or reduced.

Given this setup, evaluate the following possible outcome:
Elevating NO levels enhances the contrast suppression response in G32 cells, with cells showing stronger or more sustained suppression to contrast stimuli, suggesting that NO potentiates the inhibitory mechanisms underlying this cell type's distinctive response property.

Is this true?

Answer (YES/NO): NO